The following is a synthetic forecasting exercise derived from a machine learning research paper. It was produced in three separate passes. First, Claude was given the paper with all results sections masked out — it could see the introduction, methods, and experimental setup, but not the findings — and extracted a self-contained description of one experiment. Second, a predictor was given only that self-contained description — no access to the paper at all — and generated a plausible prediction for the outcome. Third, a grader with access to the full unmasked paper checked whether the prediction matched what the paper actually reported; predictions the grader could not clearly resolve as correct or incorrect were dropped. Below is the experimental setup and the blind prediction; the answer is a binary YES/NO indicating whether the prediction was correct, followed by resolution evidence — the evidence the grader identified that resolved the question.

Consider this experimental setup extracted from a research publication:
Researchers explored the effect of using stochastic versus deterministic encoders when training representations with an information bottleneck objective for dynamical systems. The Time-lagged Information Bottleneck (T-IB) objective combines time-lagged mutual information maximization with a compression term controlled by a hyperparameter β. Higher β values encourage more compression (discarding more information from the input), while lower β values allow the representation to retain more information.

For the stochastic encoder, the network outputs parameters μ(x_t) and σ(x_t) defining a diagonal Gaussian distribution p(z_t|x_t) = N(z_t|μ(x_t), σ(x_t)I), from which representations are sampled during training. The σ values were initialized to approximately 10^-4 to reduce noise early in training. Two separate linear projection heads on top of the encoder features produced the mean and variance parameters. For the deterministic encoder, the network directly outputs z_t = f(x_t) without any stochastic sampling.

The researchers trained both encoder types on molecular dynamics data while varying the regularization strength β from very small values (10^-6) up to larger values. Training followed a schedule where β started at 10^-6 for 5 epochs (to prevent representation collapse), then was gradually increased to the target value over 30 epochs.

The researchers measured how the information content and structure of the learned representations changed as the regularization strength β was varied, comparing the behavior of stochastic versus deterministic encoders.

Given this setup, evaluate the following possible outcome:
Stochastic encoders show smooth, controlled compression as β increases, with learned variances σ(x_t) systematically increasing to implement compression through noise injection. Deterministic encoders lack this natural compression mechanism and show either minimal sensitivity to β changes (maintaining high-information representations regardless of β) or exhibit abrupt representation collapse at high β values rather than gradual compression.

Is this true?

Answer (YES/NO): NO